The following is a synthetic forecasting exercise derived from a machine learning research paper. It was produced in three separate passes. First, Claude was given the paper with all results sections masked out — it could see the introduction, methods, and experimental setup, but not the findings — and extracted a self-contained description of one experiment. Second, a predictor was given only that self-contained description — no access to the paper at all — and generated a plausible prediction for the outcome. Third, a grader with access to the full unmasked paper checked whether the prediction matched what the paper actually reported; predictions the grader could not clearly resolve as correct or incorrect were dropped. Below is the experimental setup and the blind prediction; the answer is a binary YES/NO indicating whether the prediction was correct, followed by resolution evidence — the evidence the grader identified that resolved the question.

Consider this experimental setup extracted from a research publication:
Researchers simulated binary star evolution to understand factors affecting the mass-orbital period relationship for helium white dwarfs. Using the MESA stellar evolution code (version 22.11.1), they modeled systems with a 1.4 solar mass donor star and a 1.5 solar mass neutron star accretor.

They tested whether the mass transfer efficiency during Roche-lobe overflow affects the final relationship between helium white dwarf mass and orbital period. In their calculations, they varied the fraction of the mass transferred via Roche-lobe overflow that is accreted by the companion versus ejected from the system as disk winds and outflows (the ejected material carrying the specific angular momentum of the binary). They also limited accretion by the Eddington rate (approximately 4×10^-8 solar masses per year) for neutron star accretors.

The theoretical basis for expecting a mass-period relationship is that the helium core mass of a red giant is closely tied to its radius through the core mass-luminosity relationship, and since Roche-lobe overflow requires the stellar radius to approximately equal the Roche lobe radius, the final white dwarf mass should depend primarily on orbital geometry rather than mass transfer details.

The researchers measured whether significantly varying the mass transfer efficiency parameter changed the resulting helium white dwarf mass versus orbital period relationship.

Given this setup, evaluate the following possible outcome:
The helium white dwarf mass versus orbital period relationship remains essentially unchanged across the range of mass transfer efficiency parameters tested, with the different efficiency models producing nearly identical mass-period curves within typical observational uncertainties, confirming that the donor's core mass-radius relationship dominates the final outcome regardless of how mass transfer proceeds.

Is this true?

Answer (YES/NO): YES